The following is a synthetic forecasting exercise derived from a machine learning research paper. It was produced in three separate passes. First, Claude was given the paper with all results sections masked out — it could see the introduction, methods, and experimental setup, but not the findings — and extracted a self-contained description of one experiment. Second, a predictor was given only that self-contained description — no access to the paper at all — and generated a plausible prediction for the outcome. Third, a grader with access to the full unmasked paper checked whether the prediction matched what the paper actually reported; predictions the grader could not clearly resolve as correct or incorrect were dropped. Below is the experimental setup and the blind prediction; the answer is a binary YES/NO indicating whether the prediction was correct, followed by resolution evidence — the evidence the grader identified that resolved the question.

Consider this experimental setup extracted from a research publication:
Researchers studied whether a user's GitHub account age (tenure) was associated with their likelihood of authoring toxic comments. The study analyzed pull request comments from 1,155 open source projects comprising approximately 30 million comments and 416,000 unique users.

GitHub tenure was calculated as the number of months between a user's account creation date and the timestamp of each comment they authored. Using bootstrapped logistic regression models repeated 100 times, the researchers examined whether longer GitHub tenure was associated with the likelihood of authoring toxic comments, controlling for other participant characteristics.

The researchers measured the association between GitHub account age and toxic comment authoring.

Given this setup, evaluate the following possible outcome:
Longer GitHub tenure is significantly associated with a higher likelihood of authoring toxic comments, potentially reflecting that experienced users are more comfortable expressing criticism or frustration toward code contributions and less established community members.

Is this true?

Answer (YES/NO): NO